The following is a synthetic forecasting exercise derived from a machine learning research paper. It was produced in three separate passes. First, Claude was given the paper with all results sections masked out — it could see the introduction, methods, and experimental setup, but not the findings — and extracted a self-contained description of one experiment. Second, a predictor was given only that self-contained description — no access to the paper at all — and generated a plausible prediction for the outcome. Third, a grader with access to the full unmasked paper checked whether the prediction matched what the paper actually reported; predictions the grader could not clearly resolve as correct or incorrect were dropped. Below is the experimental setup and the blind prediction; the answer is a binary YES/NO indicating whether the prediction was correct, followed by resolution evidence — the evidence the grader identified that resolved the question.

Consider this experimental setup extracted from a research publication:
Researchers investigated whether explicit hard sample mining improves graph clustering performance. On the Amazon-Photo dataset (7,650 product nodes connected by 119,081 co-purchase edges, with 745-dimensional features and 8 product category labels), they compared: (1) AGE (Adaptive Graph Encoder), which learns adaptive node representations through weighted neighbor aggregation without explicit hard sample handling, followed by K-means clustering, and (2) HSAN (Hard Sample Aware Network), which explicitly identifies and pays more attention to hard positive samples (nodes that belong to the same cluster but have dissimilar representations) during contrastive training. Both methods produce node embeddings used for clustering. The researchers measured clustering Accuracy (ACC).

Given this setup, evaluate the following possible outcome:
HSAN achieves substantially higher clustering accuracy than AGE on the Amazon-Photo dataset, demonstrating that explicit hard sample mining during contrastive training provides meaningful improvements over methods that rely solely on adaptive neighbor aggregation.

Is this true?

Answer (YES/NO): NO